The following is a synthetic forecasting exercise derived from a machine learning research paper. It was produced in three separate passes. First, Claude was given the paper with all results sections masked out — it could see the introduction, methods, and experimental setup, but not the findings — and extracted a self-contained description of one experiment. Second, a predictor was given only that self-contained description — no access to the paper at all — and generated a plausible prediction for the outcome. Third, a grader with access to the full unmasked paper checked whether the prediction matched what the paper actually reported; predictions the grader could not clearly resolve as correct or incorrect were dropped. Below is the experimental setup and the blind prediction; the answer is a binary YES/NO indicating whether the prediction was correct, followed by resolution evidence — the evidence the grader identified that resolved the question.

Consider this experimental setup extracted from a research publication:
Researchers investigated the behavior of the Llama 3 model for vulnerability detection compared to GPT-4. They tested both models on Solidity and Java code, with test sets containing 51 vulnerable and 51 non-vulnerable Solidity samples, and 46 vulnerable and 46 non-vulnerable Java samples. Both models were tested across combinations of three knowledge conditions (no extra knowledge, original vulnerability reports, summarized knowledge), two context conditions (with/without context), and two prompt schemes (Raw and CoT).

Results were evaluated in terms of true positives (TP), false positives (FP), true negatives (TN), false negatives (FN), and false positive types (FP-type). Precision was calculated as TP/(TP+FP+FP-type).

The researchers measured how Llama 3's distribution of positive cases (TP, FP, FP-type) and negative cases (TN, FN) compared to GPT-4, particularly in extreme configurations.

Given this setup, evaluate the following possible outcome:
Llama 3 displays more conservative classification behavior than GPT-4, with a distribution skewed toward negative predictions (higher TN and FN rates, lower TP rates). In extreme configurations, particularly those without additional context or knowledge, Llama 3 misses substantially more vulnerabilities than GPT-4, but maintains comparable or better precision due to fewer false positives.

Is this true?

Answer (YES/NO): NO